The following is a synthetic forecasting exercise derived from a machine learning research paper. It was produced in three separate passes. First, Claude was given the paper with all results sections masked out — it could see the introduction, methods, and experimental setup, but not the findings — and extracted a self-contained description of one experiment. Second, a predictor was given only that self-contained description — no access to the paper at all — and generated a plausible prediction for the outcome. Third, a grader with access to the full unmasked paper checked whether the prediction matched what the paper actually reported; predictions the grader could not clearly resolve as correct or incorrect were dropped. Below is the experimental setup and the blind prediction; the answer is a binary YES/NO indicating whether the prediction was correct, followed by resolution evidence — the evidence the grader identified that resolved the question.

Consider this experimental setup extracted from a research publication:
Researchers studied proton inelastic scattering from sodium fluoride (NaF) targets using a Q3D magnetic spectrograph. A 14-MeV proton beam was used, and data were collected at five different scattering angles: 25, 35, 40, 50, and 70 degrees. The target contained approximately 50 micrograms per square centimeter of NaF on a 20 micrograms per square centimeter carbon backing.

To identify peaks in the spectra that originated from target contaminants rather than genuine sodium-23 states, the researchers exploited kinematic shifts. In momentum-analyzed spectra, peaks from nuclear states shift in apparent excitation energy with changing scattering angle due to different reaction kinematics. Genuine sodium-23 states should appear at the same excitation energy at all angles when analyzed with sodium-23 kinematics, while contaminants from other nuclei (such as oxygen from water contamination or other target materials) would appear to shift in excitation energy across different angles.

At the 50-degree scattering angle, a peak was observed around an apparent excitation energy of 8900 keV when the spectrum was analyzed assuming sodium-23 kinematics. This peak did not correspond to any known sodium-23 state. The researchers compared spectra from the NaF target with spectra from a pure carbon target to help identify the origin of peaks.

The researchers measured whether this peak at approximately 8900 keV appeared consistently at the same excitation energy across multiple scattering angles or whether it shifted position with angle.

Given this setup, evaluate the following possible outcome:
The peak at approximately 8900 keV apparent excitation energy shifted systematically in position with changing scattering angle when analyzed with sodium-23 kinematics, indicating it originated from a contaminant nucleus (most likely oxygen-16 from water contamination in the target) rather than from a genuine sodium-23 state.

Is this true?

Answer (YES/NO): NO